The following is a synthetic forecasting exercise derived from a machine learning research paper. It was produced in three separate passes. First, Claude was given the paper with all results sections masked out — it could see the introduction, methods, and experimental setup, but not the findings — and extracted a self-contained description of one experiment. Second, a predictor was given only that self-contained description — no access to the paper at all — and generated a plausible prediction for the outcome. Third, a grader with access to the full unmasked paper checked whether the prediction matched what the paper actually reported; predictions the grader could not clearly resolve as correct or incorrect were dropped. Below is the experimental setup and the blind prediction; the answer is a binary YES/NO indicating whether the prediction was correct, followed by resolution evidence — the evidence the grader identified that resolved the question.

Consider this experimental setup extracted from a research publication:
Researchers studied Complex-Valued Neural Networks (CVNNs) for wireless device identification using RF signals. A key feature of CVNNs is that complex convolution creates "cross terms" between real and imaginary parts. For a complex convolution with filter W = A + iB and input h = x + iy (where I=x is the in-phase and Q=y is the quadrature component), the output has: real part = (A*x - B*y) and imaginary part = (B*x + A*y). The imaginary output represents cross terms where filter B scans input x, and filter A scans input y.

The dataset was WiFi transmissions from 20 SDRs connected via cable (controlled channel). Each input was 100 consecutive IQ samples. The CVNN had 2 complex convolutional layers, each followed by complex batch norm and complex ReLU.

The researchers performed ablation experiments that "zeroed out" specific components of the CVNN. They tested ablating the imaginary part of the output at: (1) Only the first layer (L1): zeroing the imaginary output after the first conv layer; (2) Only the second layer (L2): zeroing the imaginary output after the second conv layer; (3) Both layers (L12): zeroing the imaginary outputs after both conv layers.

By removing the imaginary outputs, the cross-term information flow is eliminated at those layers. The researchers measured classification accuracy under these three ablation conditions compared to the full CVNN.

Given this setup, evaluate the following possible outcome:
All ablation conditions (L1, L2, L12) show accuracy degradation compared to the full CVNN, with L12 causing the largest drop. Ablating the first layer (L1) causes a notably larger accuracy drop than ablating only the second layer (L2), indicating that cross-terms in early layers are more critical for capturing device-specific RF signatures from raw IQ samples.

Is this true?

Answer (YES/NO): NO